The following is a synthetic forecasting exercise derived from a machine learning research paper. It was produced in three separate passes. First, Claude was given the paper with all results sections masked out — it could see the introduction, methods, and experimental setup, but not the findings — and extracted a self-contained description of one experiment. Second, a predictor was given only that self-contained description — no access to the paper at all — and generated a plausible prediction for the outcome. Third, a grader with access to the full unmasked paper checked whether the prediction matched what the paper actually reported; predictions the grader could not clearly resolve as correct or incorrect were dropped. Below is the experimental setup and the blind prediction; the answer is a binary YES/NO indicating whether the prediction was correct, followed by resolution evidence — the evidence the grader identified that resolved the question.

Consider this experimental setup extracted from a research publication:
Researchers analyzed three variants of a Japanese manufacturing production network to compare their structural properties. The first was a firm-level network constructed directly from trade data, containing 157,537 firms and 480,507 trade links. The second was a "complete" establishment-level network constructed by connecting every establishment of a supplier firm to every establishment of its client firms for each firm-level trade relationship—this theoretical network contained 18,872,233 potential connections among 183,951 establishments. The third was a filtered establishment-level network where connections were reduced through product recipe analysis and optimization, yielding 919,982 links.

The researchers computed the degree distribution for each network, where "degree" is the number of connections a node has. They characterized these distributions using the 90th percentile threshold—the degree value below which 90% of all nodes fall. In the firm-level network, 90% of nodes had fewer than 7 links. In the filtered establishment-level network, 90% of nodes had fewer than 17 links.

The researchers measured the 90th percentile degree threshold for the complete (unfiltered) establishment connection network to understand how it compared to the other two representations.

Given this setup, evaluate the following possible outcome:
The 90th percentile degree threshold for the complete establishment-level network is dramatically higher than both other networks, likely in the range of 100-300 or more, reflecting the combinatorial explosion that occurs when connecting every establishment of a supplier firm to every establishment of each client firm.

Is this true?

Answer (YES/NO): NO